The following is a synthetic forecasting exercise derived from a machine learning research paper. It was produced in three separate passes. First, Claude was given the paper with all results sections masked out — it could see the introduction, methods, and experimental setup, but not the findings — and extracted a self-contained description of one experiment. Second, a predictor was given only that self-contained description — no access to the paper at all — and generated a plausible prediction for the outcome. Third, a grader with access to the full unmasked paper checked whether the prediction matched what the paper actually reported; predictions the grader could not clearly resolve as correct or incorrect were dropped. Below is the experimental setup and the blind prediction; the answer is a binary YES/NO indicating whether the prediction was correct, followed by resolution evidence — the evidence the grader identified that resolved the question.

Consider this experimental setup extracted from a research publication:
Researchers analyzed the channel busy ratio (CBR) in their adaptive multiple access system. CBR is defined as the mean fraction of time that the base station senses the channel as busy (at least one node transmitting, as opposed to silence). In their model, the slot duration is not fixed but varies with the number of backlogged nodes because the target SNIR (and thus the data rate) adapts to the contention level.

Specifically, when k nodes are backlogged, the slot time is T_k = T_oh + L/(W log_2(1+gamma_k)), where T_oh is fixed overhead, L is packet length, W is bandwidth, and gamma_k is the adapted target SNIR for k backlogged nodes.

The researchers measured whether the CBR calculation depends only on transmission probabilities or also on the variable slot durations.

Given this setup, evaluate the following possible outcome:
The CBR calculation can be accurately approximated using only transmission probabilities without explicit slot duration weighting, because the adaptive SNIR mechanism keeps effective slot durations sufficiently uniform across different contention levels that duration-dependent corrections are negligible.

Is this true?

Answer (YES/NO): NO